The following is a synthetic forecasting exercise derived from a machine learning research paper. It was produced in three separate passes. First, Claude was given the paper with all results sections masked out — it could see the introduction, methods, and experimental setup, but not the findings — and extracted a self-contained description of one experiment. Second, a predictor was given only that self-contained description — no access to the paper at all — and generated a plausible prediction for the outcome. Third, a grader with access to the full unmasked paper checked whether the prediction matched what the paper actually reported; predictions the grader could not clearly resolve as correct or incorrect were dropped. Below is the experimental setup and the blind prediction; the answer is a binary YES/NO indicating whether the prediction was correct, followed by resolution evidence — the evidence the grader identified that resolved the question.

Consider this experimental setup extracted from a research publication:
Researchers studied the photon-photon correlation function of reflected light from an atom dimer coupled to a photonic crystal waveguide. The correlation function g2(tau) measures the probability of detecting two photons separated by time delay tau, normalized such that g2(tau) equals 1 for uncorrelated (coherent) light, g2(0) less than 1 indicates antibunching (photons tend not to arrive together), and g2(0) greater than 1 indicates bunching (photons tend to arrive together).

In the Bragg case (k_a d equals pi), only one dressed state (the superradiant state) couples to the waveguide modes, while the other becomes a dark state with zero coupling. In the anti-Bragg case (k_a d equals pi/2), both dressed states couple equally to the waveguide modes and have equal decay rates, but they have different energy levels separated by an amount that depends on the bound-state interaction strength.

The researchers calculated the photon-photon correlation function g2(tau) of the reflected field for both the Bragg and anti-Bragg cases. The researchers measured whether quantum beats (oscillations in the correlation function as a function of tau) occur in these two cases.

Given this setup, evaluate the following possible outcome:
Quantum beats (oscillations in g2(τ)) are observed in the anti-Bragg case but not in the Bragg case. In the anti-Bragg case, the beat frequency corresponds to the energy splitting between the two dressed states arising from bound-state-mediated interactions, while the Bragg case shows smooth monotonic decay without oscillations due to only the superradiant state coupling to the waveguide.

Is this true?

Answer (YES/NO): YES